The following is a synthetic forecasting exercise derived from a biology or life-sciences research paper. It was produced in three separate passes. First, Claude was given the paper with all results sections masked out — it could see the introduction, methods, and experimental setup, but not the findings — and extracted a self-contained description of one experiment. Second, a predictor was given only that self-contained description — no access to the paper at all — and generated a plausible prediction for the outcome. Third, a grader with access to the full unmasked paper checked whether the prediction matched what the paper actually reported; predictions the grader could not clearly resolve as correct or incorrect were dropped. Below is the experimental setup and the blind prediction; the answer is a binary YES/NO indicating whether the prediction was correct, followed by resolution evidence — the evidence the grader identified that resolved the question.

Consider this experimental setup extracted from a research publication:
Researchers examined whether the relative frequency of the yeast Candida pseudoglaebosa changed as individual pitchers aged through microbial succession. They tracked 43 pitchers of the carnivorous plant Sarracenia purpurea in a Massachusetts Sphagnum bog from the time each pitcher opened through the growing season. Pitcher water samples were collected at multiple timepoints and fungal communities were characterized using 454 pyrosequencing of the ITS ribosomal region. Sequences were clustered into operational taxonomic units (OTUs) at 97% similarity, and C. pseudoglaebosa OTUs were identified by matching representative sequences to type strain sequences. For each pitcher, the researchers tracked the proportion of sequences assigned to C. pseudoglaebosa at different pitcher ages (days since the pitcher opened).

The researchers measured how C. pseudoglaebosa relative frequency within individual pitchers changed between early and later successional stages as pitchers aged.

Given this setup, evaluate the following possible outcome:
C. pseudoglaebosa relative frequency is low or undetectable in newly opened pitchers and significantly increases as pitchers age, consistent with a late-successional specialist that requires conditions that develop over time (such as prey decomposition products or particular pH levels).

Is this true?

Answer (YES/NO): NO